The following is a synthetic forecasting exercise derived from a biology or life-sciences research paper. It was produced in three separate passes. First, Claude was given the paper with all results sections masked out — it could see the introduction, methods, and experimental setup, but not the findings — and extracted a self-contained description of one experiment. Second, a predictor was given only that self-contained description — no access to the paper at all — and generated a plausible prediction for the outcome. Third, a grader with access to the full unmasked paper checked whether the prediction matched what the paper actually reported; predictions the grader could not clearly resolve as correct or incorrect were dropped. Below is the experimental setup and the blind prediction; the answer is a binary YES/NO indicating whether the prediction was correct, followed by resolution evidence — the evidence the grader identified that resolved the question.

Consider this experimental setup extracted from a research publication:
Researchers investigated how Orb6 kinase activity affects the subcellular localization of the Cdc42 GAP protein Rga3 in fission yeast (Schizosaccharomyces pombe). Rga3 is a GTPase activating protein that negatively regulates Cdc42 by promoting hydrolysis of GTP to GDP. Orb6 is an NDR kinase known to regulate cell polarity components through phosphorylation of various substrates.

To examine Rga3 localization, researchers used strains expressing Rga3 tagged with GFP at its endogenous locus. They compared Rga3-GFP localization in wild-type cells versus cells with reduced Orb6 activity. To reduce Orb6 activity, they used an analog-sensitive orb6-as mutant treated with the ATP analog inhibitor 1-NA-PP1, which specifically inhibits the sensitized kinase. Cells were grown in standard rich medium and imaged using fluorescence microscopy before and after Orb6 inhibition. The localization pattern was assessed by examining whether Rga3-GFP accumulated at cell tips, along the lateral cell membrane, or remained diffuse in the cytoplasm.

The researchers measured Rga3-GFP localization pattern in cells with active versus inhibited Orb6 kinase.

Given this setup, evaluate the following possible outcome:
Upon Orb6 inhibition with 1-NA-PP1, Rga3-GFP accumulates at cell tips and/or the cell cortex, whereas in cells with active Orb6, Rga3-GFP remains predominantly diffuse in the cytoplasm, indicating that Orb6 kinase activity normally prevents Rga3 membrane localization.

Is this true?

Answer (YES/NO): YES